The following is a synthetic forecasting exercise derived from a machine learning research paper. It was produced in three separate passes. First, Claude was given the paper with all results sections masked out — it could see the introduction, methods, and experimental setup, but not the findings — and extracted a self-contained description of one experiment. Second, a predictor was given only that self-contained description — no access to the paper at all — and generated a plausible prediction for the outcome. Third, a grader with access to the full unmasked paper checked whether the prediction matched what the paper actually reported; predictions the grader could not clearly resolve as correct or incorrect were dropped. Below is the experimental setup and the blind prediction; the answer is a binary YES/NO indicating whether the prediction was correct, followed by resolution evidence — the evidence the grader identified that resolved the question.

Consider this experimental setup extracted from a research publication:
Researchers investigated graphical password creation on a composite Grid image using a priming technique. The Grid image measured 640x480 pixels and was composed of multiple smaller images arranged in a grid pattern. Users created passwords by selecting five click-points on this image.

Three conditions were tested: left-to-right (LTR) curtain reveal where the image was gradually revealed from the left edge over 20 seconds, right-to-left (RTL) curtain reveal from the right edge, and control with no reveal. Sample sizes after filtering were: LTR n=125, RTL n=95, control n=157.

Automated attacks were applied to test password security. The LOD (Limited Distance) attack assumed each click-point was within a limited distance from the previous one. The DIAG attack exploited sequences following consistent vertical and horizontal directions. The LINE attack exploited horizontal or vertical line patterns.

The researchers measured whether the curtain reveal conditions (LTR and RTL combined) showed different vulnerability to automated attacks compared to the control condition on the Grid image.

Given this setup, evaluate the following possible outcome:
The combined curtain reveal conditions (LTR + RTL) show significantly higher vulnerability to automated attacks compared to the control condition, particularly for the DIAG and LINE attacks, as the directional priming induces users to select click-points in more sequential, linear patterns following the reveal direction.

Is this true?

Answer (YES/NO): NO